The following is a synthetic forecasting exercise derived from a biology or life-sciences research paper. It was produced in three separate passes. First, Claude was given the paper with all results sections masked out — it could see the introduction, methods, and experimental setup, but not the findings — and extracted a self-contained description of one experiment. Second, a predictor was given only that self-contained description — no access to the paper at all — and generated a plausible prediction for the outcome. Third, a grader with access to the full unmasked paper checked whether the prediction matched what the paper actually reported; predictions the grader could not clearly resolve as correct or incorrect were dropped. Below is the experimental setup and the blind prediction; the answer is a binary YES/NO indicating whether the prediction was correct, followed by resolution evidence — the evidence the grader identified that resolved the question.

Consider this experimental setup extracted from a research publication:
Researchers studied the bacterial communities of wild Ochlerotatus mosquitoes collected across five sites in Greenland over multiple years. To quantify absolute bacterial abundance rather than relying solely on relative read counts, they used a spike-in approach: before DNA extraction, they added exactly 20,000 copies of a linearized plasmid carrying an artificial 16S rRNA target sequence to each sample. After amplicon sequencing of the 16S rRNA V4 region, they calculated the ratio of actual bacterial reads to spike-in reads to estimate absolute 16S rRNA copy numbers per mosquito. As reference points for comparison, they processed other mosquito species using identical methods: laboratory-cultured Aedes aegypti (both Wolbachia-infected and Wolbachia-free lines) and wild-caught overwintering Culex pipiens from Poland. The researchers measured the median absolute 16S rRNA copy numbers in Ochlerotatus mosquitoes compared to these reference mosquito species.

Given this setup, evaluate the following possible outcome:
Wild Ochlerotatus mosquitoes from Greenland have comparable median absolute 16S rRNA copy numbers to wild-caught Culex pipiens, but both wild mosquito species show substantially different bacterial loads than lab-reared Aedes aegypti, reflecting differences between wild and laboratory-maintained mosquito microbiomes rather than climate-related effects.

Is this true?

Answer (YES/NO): NO